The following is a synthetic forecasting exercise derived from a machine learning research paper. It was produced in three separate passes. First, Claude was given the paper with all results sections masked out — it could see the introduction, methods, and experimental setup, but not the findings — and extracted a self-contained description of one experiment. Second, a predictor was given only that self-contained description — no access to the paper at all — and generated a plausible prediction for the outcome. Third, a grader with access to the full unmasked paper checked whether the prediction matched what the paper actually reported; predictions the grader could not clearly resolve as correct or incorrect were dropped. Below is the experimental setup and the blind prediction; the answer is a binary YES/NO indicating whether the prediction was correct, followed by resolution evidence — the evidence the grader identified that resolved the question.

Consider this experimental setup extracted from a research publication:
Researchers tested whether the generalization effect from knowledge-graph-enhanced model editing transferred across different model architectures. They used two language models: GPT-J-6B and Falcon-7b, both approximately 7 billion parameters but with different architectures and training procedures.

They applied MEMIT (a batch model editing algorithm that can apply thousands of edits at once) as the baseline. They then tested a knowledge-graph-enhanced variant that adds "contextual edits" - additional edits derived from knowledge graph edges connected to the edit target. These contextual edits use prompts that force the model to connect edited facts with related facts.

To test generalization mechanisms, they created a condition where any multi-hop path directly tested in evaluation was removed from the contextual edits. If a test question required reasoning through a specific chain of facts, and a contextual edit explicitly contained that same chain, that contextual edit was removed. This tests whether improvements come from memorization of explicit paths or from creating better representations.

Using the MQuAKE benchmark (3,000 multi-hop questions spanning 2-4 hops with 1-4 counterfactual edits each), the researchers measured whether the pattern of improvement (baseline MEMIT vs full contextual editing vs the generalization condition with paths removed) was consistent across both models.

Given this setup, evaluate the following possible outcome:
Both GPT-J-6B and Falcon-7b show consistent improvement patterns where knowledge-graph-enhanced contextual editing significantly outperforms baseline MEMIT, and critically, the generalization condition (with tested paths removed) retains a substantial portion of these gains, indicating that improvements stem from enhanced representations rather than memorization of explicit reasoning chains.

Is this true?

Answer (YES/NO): YES